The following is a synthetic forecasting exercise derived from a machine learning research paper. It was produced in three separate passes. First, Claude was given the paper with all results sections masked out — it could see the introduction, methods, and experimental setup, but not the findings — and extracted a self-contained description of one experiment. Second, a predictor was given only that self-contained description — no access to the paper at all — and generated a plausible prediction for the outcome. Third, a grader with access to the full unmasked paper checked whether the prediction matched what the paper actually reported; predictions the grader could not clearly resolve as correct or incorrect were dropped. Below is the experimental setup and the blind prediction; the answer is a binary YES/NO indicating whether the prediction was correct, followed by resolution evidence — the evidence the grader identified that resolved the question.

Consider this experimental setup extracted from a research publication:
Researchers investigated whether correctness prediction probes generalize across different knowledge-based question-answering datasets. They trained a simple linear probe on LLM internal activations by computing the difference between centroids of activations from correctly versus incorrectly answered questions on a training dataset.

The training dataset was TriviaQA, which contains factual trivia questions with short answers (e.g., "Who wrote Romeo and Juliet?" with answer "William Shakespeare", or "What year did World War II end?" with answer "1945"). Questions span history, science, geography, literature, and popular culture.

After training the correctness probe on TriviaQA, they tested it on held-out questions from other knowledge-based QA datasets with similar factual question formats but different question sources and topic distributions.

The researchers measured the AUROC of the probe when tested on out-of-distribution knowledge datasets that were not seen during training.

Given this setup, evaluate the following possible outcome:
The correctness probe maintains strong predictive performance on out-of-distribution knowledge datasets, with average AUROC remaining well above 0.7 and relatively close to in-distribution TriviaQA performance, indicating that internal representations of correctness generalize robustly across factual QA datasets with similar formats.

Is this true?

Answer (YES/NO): NO